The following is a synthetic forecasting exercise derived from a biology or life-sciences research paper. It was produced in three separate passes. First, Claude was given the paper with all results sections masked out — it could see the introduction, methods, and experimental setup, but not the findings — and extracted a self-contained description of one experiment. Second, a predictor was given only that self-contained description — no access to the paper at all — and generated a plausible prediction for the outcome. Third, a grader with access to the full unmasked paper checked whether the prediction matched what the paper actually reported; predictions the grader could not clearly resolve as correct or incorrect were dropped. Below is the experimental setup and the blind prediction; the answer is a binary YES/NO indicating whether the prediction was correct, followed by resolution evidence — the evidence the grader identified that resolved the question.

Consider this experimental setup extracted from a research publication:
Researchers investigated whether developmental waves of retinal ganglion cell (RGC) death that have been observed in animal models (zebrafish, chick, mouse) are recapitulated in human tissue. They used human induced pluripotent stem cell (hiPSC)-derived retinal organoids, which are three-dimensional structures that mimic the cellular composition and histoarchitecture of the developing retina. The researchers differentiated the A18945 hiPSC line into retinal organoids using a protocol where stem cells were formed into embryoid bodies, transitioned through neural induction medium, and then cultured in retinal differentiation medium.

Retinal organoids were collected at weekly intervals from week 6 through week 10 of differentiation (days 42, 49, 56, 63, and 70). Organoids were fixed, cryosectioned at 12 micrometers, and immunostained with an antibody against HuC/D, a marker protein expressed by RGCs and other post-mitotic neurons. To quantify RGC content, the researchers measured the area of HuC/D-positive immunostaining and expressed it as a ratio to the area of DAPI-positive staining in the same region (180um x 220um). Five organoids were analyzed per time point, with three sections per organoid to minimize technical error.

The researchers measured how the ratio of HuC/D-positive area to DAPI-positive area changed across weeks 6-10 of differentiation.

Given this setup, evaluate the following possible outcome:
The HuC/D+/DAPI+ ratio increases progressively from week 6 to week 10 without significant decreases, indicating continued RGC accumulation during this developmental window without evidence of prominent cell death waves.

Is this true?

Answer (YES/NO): NO